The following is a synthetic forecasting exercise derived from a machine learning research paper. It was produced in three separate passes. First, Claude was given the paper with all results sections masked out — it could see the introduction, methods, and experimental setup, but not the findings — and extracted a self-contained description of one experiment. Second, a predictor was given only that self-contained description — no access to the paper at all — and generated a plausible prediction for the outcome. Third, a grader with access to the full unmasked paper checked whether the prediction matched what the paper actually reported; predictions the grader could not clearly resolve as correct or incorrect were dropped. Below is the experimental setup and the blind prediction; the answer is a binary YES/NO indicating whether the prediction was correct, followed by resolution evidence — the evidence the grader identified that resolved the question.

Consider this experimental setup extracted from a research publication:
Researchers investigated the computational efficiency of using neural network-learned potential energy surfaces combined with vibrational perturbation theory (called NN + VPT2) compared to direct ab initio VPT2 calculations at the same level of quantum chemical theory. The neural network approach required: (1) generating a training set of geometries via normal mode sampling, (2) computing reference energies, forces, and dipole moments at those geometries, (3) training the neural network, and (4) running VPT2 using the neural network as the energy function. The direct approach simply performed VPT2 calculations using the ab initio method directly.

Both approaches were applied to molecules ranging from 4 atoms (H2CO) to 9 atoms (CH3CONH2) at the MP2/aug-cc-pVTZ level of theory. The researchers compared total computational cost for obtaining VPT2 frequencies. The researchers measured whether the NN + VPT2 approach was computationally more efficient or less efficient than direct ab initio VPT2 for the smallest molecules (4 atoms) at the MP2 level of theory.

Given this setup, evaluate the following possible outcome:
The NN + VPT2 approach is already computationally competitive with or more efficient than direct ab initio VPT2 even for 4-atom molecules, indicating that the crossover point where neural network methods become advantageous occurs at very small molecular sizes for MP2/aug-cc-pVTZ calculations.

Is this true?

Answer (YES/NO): NO